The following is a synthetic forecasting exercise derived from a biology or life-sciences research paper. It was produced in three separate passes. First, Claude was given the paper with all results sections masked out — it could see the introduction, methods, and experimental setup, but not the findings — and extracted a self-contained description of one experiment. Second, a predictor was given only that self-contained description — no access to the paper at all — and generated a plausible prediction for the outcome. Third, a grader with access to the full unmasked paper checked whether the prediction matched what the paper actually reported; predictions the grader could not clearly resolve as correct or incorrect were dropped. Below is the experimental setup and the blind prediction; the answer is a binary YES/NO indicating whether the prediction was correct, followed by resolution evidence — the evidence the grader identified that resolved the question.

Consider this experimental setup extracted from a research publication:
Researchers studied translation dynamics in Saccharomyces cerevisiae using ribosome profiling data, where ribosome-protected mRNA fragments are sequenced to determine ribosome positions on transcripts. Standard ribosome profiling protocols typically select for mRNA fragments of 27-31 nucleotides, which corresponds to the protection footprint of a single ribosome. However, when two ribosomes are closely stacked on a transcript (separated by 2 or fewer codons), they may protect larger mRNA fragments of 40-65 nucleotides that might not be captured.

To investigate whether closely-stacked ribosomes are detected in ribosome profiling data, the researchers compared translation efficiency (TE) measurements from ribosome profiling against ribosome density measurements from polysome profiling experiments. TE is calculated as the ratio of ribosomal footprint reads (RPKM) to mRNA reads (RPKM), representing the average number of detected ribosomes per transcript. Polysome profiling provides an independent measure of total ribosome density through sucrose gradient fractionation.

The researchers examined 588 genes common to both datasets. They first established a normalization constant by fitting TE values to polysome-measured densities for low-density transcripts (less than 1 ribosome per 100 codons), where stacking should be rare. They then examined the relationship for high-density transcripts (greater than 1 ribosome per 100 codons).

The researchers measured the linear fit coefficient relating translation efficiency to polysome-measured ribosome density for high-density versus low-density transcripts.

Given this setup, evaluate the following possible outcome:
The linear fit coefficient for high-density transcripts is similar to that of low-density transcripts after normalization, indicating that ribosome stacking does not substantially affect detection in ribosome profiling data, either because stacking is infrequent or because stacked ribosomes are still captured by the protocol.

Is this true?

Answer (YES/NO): NO